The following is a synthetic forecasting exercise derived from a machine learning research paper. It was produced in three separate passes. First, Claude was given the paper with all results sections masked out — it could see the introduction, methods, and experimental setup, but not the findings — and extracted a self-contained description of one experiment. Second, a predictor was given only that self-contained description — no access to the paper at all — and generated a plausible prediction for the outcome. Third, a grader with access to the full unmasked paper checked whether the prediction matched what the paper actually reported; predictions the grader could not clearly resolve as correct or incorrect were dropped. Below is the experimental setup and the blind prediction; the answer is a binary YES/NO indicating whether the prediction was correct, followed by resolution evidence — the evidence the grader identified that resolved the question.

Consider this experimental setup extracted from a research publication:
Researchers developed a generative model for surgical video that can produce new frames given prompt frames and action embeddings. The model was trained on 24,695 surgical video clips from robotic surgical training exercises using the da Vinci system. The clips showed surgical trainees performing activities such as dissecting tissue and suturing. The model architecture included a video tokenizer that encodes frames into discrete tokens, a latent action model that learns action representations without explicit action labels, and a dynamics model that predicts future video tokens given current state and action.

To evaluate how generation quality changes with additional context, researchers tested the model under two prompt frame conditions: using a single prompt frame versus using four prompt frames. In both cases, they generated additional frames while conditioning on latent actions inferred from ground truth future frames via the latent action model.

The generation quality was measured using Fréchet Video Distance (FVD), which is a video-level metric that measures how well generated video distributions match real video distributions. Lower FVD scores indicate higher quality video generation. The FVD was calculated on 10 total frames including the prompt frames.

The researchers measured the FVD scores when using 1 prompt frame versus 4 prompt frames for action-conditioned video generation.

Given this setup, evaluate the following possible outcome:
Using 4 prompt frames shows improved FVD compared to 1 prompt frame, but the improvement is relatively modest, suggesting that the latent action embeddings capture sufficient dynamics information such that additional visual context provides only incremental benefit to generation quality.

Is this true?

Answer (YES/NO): NO